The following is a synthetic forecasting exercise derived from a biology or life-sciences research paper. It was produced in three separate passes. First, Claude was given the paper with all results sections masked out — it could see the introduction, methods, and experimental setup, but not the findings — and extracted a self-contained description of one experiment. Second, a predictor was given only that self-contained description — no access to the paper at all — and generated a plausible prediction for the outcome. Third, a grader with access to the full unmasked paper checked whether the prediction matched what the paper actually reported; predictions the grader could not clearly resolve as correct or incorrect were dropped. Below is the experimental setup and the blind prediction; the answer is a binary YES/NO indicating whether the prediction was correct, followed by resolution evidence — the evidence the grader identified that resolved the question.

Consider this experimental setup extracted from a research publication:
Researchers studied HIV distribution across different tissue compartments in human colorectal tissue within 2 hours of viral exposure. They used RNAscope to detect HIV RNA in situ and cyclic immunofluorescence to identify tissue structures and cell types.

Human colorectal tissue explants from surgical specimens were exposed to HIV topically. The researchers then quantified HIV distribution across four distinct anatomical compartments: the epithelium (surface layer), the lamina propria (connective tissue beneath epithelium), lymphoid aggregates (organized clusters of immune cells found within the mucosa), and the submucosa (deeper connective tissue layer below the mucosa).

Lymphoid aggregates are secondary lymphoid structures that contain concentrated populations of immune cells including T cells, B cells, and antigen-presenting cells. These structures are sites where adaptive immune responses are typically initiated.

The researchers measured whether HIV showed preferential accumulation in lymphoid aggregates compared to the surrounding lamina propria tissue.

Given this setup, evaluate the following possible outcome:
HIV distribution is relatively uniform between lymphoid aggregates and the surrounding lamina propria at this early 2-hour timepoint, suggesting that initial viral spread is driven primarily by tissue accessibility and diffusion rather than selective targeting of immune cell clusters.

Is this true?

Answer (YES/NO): NO